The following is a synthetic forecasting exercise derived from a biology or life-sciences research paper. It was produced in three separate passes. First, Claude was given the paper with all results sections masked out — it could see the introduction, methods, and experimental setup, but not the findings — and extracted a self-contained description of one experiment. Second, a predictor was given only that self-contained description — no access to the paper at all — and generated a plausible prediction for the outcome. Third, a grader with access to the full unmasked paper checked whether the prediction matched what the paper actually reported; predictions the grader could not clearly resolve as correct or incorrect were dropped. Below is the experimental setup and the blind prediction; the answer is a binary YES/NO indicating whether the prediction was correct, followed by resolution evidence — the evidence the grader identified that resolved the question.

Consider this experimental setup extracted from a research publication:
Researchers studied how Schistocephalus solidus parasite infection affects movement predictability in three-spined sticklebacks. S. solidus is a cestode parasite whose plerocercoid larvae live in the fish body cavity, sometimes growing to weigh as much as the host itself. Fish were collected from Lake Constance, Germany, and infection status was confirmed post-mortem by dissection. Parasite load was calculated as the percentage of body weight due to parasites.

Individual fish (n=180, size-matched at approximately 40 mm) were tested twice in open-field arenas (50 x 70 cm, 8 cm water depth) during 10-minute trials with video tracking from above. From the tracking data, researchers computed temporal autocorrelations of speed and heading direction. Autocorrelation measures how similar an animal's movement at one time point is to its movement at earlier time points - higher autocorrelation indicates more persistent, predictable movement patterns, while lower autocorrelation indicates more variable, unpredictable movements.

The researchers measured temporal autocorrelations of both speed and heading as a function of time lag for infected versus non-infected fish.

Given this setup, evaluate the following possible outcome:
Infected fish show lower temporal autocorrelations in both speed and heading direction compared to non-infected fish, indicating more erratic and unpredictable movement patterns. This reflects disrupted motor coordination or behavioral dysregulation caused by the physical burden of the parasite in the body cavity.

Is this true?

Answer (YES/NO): NO